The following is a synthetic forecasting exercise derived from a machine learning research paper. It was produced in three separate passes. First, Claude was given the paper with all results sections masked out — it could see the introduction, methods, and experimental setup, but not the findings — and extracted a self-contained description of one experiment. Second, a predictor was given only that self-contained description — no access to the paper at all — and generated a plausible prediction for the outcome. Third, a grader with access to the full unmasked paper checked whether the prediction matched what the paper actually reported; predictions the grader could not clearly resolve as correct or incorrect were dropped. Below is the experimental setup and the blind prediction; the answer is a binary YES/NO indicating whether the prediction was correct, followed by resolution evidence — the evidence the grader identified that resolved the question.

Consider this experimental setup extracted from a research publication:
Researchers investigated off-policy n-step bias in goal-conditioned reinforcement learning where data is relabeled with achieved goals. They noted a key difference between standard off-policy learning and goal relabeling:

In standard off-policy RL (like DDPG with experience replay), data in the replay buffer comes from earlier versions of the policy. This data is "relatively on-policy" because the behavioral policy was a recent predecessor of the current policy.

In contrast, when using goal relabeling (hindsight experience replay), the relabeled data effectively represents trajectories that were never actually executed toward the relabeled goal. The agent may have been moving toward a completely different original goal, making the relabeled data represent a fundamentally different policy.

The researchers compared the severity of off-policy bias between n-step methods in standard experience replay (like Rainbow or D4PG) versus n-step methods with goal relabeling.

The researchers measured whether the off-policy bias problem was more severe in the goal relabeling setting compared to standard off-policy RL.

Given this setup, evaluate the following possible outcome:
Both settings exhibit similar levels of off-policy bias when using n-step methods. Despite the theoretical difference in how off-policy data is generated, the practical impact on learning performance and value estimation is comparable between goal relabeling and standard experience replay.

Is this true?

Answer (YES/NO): NO